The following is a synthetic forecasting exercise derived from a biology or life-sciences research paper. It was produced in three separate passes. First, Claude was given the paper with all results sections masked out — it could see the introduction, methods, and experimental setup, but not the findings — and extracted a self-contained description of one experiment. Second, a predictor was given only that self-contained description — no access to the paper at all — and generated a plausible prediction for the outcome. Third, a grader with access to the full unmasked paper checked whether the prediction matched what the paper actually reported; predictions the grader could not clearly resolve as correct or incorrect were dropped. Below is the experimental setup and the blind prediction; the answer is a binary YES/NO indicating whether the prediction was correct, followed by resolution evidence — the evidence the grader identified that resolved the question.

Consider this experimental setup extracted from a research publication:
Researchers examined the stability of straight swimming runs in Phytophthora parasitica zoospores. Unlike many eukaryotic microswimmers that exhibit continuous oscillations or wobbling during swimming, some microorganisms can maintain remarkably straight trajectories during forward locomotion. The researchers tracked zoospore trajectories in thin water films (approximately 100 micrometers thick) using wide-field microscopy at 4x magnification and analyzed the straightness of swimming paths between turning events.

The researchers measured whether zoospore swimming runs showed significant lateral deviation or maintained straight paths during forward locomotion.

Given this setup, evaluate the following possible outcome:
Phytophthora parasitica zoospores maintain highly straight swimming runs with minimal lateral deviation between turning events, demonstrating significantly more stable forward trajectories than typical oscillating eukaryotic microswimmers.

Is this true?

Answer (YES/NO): NO